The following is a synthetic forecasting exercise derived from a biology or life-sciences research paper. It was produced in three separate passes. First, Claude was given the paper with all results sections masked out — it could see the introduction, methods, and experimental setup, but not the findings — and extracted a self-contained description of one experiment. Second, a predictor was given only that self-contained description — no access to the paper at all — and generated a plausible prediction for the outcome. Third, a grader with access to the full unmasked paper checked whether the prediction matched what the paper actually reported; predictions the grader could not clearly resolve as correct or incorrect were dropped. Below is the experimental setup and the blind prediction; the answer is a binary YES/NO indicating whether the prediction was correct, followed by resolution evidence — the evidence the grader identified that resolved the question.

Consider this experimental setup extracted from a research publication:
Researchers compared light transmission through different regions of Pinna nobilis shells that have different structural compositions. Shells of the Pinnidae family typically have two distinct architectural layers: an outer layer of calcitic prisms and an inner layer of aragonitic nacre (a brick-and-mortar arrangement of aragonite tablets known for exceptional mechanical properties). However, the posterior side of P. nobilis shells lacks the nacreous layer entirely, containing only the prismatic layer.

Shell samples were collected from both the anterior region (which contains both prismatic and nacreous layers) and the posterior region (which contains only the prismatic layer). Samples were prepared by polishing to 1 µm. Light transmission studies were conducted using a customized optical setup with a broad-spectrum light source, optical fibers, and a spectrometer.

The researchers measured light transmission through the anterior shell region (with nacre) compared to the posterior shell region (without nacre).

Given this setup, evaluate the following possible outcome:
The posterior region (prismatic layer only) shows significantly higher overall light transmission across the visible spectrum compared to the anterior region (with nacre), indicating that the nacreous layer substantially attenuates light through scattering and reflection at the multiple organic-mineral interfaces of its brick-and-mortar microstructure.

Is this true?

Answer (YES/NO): YES